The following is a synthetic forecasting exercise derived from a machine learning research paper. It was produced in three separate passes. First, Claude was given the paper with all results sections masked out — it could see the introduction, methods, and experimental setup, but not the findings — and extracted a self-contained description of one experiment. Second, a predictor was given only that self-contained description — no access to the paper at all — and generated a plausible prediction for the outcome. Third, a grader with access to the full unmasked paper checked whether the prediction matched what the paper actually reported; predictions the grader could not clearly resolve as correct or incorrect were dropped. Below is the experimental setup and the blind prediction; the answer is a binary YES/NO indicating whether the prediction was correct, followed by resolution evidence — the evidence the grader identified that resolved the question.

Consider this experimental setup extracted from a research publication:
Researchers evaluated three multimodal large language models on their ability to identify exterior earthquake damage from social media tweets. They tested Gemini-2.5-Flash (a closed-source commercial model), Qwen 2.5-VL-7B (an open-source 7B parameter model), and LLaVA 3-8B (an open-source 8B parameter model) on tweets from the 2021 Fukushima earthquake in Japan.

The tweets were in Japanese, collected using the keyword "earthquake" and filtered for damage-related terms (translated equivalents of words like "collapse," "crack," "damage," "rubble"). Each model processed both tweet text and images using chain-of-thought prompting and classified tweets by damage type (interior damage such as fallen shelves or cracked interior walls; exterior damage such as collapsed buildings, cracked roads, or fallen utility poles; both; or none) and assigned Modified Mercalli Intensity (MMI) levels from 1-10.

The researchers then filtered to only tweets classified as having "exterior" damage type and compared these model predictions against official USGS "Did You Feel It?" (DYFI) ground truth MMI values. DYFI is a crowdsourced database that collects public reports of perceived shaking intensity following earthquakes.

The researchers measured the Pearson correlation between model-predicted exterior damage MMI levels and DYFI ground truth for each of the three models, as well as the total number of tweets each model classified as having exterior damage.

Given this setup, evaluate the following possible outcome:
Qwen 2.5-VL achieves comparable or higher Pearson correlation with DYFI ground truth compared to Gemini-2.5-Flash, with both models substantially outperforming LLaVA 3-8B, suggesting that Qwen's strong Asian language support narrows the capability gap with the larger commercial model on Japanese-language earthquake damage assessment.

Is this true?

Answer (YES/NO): NO